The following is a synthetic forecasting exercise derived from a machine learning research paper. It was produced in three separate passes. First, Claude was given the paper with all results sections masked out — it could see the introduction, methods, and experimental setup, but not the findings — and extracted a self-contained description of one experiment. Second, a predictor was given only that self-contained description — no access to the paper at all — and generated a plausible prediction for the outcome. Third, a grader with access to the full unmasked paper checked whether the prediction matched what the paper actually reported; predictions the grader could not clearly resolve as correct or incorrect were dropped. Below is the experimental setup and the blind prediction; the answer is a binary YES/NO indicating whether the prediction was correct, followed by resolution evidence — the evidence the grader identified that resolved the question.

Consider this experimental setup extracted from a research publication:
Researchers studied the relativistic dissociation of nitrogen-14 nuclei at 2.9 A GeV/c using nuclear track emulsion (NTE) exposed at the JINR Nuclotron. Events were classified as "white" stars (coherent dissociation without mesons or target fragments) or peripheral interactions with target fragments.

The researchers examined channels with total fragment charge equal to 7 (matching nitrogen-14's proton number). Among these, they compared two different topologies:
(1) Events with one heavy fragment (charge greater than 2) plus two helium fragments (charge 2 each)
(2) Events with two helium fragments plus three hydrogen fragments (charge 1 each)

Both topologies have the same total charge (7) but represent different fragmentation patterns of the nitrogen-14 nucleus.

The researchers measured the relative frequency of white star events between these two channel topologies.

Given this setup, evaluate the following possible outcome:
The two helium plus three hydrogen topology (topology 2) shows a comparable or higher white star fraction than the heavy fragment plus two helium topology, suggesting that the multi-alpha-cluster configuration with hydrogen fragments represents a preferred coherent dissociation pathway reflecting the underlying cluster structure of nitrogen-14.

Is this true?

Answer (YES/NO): NO